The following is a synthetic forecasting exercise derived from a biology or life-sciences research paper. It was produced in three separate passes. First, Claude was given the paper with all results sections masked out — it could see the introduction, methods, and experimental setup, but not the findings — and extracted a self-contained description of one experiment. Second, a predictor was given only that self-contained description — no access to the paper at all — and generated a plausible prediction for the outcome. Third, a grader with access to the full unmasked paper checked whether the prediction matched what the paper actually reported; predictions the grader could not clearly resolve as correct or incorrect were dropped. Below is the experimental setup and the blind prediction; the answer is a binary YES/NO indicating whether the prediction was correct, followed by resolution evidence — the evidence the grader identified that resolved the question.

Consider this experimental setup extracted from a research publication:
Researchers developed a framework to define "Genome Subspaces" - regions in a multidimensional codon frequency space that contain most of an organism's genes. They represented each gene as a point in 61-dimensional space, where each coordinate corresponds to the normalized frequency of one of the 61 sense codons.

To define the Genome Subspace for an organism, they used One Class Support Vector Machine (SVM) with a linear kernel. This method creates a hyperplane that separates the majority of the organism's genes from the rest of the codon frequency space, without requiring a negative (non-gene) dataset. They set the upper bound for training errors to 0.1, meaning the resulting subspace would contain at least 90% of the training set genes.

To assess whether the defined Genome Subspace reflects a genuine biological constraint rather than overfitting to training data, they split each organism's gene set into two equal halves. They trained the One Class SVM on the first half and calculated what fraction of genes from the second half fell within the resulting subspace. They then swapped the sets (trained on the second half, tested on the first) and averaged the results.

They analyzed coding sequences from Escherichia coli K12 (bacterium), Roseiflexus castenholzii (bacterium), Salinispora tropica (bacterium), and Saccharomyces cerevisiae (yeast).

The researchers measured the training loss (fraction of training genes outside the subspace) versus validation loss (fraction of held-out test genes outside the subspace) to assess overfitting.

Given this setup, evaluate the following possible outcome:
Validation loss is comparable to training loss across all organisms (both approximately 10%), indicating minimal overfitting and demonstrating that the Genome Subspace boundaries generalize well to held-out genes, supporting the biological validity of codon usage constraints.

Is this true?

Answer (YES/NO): YES